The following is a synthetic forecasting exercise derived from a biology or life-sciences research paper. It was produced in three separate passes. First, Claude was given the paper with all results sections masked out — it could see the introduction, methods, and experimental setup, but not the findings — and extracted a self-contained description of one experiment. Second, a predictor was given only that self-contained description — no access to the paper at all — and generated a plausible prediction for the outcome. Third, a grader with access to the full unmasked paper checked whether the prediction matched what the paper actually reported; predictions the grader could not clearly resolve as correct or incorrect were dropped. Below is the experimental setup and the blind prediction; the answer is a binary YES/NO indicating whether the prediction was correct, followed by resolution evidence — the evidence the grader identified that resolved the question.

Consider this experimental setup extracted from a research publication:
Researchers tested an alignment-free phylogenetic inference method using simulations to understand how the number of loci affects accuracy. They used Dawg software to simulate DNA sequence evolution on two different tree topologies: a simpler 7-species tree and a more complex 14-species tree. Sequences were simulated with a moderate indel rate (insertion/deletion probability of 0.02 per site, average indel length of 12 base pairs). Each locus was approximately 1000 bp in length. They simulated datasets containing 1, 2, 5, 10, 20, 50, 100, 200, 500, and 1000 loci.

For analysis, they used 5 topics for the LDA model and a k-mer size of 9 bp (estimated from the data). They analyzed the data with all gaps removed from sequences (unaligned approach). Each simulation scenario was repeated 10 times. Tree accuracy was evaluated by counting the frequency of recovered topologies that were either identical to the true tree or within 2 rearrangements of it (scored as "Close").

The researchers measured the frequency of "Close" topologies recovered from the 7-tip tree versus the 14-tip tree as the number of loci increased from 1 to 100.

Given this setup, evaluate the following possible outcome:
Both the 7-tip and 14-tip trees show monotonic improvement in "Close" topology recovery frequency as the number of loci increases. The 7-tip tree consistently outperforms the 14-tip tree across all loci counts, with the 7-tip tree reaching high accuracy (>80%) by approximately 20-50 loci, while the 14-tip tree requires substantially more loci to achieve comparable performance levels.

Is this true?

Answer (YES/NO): NO